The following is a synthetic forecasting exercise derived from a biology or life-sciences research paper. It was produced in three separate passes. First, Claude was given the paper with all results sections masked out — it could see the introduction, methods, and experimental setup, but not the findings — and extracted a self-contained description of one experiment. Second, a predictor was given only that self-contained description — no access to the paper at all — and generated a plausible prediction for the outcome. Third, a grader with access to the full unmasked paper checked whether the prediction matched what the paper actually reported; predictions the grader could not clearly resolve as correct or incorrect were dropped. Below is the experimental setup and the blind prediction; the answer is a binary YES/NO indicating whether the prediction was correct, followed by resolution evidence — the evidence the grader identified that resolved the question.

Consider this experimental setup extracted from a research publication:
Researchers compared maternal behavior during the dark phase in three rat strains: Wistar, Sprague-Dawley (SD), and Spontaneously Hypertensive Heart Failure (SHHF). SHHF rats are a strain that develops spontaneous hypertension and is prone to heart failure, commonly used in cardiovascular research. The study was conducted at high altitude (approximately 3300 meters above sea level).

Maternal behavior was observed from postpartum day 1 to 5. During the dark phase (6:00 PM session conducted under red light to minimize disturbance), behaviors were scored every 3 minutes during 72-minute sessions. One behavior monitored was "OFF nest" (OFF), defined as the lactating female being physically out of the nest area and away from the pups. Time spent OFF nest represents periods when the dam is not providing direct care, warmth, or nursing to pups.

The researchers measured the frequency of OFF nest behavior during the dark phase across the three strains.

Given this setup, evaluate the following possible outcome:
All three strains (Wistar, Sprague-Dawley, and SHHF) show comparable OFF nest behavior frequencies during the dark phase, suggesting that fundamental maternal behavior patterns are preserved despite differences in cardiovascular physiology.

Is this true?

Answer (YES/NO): NO